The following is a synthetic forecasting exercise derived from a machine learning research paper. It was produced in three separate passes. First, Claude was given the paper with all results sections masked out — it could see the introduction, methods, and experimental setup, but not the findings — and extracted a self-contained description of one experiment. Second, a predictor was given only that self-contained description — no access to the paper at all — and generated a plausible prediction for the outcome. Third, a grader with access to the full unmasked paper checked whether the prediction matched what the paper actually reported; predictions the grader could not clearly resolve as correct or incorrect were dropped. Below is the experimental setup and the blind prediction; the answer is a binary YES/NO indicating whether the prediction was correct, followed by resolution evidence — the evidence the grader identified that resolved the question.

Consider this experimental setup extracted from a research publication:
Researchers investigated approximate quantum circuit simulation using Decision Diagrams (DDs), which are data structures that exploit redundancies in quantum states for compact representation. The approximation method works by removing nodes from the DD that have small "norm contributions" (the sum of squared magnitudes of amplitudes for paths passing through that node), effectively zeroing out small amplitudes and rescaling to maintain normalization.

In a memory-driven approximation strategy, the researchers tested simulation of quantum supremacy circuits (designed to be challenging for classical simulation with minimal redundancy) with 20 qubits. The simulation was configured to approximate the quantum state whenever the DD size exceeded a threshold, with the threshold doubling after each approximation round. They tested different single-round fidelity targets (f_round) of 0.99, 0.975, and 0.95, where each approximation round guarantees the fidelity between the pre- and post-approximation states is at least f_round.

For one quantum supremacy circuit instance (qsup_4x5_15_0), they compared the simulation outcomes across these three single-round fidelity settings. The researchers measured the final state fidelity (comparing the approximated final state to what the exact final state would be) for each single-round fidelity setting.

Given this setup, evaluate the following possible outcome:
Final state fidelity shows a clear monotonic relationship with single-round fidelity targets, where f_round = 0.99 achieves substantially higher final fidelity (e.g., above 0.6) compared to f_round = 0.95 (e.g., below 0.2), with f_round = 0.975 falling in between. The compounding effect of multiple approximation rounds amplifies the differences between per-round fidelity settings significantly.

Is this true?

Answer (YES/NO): NO